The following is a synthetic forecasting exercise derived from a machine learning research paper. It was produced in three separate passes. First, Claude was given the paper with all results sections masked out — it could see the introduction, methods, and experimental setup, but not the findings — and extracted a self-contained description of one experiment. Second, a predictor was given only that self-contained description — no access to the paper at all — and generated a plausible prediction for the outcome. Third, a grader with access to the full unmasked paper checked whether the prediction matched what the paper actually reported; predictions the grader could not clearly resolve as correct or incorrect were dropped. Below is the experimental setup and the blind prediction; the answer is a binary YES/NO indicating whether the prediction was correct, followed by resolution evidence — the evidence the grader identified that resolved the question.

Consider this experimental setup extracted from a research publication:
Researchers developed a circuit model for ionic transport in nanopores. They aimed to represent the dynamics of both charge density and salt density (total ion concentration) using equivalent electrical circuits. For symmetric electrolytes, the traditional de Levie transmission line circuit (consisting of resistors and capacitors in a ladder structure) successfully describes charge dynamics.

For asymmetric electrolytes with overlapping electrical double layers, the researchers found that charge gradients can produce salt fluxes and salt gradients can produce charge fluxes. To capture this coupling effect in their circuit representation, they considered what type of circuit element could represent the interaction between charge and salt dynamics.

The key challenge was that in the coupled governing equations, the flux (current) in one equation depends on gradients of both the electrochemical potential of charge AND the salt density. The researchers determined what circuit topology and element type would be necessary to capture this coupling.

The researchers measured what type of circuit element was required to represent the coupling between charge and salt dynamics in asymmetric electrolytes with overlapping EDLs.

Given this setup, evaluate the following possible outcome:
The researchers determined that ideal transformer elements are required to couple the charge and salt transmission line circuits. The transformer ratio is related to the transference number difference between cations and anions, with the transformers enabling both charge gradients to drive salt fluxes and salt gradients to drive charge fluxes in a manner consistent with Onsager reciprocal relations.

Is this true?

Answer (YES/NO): NO